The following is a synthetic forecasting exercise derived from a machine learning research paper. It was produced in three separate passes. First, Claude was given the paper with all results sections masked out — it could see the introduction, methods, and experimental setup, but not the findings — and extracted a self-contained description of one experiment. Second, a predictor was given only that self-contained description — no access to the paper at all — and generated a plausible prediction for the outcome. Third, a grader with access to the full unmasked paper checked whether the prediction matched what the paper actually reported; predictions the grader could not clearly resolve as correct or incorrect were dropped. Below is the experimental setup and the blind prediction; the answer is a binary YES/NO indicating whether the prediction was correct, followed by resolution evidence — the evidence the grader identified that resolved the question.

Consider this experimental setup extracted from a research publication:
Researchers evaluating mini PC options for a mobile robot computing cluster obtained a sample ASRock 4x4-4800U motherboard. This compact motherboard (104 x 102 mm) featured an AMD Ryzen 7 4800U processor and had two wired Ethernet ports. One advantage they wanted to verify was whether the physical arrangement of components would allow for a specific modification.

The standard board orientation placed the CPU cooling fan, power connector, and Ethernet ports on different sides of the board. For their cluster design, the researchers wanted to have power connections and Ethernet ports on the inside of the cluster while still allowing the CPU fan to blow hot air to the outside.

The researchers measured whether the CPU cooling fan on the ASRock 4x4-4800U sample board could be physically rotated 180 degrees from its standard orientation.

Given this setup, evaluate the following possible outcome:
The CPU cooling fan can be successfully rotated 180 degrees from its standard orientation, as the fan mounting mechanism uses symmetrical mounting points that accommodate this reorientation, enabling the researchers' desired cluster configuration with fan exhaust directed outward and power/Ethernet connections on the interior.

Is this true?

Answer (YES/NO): NO